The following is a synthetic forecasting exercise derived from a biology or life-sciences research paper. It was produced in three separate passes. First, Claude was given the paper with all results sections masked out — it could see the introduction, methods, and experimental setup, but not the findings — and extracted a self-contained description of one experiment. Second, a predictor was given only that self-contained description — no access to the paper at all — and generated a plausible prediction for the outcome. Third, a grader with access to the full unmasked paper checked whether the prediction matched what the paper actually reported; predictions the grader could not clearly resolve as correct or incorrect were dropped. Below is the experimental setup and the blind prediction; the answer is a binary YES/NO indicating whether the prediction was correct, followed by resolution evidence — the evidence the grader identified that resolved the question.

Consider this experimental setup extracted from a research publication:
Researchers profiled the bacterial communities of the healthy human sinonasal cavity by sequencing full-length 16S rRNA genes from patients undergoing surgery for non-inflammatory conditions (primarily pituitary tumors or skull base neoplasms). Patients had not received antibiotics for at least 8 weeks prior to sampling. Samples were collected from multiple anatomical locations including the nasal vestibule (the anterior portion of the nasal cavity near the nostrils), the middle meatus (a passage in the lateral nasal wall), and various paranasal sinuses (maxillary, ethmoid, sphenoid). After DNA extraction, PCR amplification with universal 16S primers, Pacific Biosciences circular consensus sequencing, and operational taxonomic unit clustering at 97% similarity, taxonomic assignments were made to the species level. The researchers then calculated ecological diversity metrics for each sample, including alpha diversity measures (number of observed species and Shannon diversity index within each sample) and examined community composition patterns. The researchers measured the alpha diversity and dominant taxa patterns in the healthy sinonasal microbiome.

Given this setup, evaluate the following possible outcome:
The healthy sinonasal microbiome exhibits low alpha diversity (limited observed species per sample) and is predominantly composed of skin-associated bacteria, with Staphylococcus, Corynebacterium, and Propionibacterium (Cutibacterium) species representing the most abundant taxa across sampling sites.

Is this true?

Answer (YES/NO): NO